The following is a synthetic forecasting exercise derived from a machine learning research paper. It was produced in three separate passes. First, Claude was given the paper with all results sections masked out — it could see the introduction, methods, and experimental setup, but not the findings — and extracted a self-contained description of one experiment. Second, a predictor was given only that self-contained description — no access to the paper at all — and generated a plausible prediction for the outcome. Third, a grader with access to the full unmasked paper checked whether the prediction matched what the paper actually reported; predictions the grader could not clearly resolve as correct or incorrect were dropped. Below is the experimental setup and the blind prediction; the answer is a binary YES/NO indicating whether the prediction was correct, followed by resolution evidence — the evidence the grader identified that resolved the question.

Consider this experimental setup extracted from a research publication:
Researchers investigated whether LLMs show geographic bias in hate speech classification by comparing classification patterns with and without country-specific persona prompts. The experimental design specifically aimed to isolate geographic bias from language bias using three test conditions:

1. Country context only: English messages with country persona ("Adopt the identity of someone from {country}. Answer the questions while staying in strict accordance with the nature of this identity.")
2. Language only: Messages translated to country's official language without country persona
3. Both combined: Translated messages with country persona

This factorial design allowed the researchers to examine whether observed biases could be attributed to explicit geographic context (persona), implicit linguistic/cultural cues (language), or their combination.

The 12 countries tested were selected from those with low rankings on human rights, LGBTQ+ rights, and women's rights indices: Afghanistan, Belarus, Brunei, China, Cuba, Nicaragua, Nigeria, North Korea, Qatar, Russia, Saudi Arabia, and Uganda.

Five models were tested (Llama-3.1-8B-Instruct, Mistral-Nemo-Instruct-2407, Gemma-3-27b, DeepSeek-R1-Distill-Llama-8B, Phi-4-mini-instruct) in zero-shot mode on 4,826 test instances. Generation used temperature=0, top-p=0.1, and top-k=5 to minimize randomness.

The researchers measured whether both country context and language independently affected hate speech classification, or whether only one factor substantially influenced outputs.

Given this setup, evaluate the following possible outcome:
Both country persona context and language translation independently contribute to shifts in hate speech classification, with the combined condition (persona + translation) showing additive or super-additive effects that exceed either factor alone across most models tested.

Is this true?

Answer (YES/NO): YES